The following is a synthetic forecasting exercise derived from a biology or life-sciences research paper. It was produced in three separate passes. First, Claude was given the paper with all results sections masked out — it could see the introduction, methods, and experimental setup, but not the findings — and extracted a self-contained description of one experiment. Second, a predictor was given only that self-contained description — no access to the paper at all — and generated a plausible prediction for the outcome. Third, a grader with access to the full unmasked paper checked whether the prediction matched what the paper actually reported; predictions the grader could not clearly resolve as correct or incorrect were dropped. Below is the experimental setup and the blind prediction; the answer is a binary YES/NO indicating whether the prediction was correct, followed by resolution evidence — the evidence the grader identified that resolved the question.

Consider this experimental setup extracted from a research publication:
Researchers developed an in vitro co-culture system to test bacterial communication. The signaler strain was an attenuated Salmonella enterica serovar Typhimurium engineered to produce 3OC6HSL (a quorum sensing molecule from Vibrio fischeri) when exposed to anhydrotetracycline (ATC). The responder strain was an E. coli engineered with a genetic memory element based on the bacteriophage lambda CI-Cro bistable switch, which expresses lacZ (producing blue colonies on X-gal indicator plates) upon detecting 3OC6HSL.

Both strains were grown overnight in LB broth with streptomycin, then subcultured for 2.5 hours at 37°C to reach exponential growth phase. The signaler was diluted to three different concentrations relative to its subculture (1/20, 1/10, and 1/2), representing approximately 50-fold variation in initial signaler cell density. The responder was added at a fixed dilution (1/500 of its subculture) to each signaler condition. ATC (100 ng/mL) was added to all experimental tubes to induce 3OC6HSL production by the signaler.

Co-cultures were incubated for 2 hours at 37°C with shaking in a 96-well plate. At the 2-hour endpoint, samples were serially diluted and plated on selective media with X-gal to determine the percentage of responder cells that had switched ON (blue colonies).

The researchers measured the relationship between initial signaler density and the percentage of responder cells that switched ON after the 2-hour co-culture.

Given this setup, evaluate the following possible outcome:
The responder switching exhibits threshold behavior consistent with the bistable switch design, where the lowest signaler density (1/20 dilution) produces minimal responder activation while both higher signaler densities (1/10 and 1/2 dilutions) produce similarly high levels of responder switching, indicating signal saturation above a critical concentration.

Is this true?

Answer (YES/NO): NO